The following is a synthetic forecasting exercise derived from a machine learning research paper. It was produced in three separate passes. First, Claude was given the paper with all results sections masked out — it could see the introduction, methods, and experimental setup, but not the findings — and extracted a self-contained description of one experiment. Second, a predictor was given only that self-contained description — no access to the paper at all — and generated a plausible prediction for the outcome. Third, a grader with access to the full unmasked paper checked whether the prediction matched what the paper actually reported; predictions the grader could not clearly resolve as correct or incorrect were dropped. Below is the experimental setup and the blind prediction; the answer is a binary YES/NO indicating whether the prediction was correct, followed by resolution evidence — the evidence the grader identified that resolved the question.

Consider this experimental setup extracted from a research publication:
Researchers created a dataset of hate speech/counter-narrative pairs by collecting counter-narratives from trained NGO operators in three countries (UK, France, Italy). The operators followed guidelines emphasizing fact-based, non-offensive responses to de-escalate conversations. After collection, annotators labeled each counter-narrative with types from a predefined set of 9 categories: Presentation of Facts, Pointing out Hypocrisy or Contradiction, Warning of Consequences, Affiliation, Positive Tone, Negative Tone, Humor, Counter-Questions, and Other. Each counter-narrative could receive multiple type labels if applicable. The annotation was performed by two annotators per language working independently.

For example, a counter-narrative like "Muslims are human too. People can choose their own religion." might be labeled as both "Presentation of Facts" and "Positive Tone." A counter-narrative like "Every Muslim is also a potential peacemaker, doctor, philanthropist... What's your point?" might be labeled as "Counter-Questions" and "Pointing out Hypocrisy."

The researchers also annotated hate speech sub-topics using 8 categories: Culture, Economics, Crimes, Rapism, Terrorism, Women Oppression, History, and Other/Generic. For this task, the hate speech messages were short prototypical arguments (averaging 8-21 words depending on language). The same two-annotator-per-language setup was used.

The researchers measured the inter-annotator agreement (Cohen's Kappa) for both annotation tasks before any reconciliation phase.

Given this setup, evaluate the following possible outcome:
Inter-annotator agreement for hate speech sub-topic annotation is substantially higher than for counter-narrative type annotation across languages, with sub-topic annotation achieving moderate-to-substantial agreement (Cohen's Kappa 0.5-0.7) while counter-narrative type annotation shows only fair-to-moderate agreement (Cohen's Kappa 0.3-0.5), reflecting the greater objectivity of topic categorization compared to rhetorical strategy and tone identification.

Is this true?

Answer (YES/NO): NO